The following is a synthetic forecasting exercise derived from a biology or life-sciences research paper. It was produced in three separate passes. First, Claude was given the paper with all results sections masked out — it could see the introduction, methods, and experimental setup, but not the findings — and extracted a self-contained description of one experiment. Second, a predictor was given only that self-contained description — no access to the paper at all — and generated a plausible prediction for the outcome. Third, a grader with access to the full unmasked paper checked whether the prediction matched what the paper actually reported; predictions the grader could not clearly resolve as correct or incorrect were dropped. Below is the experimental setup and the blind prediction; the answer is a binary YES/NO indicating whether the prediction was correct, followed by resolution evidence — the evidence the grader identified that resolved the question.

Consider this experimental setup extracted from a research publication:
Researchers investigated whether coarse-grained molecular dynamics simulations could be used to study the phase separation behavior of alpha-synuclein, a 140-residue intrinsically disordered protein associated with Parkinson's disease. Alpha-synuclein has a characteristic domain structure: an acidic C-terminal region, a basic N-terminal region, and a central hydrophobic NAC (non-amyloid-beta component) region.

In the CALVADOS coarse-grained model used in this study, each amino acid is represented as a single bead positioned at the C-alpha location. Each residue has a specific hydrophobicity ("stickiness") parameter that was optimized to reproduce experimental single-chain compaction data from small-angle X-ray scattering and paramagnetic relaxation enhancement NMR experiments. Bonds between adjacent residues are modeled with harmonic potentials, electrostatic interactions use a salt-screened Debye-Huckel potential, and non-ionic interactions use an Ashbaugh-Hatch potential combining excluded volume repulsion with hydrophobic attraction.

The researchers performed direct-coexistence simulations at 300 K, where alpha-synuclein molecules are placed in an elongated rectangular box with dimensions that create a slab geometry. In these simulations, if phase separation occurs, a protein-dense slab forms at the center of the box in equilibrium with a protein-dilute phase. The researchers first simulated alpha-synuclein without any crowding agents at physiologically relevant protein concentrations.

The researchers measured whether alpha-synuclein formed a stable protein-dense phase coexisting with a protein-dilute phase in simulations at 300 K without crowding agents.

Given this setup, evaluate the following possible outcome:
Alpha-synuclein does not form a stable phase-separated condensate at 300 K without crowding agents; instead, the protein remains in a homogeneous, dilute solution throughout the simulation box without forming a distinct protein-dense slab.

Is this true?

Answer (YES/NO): YES